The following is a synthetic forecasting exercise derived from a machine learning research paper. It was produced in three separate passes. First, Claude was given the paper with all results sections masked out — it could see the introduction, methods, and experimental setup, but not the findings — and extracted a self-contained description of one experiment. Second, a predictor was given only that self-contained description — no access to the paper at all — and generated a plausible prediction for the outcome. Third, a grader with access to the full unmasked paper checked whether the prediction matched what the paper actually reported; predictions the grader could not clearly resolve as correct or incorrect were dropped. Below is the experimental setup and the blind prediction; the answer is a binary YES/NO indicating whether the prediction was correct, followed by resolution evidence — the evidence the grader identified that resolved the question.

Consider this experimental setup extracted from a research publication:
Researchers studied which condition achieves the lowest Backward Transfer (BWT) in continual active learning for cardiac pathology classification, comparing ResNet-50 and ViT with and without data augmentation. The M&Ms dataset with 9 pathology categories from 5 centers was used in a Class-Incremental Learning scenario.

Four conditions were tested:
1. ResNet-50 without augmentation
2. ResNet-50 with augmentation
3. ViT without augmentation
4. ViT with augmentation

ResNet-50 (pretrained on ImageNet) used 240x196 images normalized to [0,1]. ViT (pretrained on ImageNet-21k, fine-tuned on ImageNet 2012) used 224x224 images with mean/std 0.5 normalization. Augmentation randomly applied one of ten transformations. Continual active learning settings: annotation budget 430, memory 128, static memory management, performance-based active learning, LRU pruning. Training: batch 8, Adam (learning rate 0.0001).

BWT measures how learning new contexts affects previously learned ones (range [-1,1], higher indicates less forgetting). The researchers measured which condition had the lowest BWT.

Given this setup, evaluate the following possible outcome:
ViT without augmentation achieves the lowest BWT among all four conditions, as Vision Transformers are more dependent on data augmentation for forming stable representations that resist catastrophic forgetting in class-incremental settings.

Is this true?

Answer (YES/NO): NO